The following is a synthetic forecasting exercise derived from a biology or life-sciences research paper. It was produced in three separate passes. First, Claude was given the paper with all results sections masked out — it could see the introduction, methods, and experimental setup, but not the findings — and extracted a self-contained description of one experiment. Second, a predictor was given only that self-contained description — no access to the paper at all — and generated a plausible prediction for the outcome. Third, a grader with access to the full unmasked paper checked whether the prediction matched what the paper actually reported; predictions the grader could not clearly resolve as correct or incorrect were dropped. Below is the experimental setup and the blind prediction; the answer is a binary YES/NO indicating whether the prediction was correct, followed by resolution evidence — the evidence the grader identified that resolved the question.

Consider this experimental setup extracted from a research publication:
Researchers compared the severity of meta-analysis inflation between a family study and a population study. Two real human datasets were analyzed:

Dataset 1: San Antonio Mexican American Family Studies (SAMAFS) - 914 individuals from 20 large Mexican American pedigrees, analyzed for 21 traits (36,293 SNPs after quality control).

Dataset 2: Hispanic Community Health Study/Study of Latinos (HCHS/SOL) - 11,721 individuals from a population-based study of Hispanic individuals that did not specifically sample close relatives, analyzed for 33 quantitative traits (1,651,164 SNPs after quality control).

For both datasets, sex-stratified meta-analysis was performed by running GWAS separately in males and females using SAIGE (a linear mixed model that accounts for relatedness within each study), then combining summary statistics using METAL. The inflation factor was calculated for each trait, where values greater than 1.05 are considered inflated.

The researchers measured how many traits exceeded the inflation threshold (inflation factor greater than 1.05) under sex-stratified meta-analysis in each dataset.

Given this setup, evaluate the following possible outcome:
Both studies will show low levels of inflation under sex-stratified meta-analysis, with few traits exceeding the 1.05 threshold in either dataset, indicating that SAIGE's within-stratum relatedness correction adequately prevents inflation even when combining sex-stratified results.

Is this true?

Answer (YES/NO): NO